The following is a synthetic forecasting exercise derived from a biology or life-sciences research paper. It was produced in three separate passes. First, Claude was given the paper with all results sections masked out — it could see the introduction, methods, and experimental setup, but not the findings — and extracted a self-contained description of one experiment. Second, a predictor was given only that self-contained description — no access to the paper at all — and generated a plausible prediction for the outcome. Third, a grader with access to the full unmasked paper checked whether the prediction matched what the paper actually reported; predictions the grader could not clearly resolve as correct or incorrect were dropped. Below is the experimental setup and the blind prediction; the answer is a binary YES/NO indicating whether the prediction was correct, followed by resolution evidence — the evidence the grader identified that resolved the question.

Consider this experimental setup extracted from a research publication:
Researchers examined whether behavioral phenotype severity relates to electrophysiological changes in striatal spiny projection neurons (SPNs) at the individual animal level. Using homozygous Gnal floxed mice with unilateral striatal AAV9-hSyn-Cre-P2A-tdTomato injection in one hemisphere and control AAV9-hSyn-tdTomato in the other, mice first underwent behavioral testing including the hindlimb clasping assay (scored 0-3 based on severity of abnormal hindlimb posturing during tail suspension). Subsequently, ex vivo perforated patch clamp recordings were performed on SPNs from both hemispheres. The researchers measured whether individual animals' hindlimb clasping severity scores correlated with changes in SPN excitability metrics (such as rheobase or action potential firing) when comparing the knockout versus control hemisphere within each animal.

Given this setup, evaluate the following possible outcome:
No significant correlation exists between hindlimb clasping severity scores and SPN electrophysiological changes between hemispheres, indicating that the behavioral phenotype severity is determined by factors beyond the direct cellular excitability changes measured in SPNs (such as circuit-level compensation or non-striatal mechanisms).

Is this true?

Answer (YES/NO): NO